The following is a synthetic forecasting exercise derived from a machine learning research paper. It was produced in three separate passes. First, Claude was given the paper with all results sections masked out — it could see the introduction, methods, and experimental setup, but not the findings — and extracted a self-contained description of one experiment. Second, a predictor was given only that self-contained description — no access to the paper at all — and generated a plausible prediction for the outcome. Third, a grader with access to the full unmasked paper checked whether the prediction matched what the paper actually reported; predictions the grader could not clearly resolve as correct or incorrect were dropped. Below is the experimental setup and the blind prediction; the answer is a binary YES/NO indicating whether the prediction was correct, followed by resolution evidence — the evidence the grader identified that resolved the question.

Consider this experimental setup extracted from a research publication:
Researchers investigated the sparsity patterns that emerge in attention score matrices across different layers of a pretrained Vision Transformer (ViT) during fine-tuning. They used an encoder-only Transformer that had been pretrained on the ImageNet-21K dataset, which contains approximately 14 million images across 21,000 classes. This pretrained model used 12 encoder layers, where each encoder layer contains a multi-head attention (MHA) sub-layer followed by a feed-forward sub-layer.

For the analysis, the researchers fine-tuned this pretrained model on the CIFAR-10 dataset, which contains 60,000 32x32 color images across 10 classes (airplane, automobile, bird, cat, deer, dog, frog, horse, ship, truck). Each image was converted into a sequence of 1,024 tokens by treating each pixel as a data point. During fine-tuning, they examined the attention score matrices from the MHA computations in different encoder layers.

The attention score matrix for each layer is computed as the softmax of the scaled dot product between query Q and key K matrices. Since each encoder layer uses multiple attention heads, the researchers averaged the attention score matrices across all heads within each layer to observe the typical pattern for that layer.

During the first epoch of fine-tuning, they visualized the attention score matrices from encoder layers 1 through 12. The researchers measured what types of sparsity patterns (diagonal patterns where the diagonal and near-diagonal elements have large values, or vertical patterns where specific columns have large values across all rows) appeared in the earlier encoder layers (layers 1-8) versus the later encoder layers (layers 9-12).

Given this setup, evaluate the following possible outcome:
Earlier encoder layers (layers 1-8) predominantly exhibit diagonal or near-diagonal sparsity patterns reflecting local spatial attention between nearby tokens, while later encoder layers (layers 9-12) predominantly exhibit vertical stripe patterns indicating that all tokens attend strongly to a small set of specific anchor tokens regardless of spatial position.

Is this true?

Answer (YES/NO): YES